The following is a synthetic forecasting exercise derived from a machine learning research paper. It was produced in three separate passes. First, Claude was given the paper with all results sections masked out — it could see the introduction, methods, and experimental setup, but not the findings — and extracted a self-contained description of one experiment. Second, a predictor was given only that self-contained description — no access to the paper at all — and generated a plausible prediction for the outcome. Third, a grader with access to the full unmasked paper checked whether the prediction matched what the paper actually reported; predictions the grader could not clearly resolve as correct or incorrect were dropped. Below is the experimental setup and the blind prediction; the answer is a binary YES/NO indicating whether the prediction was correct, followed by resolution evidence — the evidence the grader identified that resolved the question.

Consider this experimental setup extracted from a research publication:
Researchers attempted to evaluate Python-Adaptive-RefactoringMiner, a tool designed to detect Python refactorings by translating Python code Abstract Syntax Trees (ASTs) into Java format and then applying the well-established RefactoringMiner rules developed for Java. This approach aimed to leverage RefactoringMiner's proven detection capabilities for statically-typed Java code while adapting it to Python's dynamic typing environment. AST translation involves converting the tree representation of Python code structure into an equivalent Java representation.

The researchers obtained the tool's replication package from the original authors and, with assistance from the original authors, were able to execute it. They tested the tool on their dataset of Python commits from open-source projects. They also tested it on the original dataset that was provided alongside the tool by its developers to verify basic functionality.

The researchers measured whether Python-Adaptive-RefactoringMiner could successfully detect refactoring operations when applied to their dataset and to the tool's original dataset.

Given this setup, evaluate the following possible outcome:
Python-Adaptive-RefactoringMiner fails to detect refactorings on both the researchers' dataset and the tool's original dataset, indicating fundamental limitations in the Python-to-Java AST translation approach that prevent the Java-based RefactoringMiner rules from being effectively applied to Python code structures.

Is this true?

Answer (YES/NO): NO